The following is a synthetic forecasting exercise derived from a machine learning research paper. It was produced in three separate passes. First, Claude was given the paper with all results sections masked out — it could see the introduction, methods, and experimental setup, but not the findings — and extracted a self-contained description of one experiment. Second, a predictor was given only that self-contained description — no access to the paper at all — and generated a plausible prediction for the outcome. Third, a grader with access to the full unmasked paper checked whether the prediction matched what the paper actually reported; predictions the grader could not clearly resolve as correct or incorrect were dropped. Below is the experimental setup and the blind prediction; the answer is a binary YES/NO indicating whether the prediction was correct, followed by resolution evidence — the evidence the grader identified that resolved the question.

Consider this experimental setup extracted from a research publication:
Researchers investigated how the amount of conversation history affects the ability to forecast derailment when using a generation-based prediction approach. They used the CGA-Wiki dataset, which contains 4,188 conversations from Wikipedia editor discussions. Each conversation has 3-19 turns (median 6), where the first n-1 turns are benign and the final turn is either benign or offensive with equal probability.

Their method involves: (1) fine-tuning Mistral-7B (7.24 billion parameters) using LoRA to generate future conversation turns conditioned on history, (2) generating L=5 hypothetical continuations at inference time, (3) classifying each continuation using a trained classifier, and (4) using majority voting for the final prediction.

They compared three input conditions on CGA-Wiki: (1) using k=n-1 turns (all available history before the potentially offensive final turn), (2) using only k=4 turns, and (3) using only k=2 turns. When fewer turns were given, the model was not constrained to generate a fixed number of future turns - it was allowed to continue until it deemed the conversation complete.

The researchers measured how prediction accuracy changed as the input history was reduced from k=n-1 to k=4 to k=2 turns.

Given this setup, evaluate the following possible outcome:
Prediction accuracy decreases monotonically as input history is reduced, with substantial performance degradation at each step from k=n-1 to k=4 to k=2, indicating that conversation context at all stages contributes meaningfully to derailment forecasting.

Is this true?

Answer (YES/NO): YES